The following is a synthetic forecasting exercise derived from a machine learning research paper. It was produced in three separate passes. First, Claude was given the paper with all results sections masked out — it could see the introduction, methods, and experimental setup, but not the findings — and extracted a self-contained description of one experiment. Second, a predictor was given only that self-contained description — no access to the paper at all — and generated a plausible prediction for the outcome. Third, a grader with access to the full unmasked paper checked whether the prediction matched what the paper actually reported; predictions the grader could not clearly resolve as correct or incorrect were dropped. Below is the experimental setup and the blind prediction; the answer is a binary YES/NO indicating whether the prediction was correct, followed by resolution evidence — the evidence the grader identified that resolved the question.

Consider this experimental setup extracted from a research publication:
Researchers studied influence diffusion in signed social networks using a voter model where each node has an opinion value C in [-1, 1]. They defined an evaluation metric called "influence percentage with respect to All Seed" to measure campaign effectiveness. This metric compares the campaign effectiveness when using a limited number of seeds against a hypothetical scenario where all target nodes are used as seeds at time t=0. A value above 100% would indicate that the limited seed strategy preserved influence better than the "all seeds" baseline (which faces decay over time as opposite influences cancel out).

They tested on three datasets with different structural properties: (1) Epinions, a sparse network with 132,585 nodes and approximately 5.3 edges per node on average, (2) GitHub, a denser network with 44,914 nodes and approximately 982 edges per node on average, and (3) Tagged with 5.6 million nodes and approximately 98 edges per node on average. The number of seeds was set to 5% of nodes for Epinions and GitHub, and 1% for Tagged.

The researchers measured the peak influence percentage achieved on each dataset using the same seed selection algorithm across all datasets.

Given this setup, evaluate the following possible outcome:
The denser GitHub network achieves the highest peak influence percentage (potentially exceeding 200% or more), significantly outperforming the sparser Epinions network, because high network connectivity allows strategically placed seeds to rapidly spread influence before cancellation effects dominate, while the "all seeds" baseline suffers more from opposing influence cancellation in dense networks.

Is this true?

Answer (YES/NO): NO